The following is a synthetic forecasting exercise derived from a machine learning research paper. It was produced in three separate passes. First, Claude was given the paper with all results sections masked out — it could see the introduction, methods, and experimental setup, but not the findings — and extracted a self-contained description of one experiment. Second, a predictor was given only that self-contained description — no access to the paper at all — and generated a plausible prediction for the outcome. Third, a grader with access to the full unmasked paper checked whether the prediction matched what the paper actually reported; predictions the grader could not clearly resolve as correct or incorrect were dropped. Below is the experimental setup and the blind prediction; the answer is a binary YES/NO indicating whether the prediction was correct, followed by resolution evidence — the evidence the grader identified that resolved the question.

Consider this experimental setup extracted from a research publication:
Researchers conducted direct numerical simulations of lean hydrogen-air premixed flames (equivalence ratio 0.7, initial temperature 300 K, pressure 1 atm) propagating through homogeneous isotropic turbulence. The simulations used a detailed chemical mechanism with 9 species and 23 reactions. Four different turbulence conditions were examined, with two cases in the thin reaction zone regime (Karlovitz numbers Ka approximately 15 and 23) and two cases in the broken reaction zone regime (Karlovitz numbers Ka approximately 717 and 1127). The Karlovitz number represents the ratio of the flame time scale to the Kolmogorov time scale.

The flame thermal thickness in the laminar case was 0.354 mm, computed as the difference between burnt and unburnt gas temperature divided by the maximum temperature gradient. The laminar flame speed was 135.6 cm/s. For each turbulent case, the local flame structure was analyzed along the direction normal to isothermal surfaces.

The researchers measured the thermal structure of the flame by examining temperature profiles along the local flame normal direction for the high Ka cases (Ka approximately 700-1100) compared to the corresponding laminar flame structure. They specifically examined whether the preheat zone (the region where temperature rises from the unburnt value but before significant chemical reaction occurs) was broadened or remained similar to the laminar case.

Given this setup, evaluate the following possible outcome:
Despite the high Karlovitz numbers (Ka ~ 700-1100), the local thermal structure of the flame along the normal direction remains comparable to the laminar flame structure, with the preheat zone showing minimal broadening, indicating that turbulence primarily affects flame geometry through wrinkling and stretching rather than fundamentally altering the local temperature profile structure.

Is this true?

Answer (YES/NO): NO